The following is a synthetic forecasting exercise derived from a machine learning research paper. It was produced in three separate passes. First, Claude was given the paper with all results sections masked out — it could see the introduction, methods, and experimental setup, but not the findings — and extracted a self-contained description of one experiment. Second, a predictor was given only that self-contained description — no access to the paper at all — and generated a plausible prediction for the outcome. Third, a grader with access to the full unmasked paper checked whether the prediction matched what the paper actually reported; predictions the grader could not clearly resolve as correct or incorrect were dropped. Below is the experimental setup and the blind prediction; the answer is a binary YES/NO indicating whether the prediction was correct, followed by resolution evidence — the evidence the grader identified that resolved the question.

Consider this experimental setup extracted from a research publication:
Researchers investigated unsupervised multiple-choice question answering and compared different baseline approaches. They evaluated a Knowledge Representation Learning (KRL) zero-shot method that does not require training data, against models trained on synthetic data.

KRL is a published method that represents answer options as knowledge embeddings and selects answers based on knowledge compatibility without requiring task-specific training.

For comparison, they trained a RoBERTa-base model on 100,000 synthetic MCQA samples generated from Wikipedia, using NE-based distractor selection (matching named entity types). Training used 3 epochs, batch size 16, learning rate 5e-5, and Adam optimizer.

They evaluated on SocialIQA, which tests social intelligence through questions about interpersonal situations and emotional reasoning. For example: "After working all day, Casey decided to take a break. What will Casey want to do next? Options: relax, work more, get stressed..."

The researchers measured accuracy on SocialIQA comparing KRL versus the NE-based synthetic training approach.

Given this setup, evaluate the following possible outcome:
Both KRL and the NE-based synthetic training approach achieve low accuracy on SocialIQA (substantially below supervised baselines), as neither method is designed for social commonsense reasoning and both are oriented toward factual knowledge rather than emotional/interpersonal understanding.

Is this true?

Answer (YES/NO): YES